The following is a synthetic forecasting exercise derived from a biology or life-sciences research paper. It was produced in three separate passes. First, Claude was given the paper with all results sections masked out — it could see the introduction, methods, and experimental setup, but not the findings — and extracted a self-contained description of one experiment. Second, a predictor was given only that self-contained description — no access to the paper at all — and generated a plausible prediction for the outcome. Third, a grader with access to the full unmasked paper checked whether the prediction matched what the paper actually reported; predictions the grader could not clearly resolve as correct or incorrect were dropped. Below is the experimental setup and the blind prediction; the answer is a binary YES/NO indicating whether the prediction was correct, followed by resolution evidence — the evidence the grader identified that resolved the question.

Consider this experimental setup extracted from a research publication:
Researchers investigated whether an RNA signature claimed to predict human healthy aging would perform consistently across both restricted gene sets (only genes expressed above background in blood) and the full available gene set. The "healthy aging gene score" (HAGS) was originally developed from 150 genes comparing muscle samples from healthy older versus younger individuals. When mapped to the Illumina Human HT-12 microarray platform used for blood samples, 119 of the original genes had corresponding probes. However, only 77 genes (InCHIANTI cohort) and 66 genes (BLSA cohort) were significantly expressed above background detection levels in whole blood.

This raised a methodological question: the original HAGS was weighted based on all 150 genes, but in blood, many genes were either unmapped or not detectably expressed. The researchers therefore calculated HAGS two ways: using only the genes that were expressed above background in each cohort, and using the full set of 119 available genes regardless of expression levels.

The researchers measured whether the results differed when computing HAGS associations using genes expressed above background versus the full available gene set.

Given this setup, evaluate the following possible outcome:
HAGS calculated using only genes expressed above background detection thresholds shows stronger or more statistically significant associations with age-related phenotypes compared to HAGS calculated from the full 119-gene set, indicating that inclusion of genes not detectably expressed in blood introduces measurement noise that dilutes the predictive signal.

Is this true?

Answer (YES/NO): NO